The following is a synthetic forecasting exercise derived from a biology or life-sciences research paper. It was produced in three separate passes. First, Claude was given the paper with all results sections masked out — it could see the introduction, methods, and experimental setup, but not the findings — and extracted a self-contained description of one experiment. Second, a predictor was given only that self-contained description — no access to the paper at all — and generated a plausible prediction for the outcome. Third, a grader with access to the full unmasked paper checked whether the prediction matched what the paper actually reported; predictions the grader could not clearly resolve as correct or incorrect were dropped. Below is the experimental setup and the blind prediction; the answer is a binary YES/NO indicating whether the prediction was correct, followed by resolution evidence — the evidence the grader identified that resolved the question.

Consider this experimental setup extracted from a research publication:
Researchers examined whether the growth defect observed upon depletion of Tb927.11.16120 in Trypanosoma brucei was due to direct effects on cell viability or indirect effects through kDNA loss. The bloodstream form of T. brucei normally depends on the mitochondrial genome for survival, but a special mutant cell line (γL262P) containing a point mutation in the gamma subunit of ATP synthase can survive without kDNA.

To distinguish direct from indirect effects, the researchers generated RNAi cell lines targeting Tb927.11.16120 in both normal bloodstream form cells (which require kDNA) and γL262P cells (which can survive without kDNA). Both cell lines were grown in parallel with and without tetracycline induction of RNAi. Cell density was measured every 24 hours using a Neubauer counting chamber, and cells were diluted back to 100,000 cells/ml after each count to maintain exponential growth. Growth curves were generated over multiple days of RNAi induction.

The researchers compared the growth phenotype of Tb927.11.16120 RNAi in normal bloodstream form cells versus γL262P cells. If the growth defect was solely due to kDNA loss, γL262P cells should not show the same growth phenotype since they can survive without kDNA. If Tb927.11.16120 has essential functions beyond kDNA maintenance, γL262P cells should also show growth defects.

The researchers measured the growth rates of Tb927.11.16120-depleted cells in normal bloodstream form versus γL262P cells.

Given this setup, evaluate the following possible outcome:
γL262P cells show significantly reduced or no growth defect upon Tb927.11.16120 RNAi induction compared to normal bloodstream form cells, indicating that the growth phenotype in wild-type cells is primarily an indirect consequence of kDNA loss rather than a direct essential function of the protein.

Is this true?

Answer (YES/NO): YES